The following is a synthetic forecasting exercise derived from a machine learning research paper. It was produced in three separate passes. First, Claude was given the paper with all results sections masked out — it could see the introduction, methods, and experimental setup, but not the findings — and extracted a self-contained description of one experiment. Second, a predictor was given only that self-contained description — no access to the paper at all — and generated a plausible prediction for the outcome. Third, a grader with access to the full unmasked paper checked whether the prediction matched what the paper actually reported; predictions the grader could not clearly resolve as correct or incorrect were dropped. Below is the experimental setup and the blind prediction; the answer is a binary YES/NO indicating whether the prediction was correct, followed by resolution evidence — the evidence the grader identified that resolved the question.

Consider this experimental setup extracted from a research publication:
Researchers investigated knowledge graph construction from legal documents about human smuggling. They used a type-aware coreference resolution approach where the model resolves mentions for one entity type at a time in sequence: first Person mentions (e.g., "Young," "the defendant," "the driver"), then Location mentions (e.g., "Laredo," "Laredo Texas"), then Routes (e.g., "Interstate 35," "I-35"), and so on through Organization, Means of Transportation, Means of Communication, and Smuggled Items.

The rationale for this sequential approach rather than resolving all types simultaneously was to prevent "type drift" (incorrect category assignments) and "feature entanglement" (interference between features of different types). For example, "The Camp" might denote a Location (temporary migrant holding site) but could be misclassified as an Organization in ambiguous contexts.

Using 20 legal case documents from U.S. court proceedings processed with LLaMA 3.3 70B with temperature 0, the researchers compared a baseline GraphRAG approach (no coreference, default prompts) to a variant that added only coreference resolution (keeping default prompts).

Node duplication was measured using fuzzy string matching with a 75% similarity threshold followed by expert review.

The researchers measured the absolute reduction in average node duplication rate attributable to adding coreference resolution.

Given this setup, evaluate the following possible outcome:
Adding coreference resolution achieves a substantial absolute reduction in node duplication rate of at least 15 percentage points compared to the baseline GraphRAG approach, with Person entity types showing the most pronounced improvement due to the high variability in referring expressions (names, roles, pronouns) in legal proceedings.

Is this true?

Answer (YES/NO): NO